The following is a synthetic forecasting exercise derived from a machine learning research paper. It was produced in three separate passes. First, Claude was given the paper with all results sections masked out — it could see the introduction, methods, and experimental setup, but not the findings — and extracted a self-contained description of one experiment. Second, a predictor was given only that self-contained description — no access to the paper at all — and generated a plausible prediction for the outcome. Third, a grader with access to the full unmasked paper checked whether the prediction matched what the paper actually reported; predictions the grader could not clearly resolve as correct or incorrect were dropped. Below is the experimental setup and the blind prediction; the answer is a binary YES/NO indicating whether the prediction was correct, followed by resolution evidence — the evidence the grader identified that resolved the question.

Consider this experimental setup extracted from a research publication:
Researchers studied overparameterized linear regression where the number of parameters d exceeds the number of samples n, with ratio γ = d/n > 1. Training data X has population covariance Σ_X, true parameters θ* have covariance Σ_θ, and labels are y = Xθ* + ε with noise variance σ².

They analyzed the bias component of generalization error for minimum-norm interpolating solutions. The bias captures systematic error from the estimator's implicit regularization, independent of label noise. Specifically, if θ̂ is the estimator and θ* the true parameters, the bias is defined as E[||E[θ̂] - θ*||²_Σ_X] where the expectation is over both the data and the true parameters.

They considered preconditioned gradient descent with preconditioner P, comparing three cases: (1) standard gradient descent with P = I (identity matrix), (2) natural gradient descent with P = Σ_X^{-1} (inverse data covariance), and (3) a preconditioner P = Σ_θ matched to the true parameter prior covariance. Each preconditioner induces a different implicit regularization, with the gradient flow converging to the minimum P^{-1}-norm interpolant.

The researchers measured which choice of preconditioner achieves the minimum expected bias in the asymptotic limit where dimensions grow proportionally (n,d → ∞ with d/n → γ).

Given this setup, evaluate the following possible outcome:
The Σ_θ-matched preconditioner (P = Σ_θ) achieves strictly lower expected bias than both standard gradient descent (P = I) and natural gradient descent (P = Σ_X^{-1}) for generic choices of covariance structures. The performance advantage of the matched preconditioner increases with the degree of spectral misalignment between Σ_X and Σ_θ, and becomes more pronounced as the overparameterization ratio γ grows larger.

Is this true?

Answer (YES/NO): NO